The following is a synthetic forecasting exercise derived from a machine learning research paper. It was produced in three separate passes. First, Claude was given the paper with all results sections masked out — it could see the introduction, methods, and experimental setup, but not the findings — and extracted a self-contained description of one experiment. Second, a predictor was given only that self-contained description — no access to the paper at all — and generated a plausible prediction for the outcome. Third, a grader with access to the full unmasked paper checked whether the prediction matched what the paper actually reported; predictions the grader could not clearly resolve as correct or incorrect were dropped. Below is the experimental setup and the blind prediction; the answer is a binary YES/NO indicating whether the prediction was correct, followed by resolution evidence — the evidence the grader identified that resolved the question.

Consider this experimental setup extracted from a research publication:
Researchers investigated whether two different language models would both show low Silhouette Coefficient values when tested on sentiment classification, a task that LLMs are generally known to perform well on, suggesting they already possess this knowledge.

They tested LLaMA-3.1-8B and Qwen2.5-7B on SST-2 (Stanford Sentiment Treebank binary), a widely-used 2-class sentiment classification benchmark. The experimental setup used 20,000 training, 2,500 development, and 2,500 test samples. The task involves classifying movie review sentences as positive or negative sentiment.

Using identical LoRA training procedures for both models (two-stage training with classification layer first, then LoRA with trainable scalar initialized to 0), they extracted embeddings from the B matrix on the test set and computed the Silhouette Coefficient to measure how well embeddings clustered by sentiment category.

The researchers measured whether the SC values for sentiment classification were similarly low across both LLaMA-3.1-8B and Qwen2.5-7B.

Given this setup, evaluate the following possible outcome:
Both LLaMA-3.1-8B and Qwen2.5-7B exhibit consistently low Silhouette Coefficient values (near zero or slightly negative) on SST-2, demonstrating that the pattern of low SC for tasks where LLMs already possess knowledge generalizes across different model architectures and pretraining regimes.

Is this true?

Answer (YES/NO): YES